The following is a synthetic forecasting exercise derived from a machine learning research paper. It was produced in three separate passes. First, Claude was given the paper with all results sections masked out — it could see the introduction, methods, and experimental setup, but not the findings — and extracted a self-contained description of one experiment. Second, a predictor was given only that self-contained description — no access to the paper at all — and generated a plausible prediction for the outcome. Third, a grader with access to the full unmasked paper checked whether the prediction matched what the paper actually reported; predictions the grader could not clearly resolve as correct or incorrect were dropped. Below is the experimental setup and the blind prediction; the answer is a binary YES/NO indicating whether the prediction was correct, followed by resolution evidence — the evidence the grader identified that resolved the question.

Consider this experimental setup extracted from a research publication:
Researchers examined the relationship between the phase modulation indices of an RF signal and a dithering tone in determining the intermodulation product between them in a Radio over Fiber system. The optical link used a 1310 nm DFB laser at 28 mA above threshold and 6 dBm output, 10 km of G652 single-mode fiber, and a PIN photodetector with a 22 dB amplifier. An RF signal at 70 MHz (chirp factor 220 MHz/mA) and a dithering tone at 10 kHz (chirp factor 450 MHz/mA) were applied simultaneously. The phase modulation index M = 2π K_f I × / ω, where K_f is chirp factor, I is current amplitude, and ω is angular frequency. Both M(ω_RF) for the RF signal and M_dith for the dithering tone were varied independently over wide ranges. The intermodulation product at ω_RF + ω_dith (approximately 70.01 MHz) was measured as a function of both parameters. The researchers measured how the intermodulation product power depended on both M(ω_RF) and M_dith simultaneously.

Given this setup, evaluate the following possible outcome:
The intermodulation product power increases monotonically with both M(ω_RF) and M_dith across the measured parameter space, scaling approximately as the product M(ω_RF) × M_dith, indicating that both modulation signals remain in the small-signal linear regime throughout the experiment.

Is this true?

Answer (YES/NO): NO